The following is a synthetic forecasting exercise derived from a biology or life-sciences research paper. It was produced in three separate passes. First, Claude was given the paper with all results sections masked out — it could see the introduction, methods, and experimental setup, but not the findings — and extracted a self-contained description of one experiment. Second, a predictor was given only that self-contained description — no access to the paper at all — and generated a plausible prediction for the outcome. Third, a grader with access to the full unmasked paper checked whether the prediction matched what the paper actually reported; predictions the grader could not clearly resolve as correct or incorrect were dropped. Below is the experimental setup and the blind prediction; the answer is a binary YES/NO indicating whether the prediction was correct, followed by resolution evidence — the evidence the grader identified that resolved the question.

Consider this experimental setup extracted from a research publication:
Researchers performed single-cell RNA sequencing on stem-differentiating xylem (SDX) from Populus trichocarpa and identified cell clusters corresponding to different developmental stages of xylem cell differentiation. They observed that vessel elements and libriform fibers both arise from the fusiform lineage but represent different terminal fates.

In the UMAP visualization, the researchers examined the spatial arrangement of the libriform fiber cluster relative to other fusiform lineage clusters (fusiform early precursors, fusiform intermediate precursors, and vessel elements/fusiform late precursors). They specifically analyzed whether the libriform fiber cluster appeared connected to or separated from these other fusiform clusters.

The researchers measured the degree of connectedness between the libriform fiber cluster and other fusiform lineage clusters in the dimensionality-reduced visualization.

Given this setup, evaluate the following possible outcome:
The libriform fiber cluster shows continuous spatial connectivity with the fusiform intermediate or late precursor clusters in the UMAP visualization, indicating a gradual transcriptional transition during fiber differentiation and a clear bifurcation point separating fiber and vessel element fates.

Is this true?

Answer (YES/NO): NO